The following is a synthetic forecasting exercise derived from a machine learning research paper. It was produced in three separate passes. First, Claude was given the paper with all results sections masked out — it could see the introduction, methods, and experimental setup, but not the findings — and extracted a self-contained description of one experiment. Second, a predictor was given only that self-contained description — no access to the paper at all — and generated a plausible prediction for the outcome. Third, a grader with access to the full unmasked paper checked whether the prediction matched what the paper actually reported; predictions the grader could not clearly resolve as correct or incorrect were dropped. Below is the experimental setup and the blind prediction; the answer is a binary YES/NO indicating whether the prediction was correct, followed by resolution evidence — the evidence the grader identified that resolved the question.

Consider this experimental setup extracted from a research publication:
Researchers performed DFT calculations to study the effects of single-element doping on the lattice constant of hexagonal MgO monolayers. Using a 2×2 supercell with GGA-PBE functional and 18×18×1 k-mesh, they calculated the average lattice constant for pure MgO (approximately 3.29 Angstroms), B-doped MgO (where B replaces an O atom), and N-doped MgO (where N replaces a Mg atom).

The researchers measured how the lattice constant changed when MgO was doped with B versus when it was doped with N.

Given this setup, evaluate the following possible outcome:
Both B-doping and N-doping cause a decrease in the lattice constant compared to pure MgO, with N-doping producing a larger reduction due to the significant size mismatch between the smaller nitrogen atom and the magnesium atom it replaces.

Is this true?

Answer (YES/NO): NO